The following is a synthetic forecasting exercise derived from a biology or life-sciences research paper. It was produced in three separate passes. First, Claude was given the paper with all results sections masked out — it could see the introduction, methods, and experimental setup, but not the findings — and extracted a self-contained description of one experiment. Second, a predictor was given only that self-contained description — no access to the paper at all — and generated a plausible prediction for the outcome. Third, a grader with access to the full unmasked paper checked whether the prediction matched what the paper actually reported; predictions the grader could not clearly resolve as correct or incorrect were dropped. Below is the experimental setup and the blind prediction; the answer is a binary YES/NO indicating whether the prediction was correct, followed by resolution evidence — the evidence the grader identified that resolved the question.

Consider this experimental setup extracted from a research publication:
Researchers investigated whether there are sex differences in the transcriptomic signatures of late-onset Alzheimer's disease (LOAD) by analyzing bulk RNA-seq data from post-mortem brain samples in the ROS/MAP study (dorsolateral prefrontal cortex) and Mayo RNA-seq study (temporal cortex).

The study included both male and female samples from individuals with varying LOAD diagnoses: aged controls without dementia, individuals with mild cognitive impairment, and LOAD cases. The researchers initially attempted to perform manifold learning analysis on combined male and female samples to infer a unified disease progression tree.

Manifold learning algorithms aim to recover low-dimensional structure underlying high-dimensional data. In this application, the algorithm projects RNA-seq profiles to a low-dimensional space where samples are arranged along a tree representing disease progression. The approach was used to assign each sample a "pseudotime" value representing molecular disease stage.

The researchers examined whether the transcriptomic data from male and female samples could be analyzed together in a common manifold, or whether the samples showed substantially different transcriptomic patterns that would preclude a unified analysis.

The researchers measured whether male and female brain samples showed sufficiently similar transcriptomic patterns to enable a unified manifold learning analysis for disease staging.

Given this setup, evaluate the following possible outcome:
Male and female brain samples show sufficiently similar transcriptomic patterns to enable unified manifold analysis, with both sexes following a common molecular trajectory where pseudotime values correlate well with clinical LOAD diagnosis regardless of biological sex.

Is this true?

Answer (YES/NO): NO